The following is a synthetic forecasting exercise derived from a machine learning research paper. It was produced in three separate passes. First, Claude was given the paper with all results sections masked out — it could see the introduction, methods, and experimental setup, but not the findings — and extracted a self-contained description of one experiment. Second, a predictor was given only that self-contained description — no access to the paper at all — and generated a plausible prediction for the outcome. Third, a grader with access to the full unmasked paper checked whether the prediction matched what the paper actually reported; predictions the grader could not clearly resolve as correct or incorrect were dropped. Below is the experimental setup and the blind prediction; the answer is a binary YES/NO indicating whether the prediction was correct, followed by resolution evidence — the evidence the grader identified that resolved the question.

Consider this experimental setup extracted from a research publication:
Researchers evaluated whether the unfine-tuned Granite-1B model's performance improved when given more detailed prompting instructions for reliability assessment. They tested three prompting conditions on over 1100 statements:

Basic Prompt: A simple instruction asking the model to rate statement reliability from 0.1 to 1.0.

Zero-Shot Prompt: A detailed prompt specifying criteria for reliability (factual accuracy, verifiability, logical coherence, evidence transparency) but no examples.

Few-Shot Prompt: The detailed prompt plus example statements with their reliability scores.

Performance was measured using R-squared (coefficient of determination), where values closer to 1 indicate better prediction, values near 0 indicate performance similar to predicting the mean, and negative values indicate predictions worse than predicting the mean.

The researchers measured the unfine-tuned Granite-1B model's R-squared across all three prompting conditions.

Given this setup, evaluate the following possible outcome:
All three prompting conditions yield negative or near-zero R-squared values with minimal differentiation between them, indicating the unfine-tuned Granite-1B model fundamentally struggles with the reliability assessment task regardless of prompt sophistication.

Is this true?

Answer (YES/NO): YES